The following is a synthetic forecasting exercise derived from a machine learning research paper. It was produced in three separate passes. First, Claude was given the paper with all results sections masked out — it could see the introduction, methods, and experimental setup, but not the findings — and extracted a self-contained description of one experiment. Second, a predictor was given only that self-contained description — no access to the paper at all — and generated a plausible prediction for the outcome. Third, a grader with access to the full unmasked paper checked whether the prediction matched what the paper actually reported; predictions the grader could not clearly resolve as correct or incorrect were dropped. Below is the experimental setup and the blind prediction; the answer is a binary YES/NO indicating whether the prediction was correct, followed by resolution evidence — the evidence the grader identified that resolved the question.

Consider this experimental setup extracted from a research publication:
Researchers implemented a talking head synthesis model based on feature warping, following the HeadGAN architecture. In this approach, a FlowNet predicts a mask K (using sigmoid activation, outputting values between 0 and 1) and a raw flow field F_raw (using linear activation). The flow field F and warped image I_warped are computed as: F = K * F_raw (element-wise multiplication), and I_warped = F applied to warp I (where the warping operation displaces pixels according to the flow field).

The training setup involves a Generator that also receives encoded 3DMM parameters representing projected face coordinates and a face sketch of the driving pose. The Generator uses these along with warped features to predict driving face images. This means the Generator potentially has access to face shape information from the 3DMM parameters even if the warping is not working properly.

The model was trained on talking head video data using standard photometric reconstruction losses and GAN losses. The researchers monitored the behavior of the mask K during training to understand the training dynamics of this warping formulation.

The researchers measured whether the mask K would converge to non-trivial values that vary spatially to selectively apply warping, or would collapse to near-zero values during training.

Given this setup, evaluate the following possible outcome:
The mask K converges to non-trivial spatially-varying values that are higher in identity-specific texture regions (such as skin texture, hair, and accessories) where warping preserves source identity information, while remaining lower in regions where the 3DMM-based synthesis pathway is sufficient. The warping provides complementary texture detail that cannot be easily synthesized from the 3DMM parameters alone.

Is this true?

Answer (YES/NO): NO